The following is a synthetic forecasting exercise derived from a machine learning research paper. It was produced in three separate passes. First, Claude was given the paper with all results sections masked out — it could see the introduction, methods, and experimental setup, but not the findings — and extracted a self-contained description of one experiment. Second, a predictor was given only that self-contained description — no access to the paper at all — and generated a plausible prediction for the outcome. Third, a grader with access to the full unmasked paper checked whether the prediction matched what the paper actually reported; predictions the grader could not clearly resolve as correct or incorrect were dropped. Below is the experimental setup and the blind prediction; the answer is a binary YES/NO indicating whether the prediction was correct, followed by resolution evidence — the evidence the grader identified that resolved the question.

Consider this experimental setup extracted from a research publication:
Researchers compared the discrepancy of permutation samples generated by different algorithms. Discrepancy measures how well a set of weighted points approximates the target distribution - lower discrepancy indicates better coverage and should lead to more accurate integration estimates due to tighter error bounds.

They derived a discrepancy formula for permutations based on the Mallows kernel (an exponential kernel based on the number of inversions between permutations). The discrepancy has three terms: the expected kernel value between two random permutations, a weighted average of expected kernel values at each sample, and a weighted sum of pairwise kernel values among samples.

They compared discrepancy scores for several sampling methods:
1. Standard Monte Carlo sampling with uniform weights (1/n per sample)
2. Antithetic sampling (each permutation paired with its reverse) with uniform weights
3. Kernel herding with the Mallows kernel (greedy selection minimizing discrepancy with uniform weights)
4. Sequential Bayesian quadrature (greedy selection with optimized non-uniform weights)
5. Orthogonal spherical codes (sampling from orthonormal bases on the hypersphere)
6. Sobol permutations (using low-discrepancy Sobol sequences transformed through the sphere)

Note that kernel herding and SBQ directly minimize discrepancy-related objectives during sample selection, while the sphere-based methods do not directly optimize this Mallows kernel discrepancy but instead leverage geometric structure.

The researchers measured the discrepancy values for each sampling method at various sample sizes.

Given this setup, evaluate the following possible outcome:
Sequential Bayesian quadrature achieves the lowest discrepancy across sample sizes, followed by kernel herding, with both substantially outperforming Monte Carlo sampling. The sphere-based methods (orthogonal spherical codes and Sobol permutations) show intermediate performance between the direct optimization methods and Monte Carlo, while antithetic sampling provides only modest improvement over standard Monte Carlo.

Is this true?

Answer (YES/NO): NO